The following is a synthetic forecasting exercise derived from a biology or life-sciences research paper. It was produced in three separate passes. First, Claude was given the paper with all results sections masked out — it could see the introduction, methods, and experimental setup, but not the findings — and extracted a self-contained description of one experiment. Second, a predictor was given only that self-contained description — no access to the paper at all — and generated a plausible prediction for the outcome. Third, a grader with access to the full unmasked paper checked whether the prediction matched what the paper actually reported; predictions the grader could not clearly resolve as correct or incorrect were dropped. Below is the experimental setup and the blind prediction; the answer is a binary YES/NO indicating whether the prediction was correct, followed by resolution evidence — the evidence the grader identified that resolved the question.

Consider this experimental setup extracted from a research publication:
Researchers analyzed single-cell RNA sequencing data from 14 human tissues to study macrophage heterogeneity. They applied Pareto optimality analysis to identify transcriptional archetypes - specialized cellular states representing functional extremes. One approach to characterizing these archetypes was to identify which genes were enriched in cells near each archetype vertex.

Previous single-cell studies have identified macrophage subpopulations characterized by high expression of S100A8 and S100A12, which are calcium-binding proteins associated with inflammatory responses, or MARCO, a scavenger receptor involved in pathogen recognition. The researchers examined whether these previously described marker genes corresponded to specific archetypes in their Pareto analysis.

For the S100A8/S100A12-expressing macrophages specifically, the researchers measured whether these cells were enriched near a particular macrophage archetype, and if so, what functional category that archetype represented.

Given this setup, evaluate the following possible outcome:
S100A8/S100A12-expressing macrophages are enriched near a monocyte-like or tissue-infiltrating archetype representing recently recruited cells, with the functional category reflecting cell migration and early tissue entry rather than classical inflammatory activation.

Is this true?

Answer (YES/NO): NO